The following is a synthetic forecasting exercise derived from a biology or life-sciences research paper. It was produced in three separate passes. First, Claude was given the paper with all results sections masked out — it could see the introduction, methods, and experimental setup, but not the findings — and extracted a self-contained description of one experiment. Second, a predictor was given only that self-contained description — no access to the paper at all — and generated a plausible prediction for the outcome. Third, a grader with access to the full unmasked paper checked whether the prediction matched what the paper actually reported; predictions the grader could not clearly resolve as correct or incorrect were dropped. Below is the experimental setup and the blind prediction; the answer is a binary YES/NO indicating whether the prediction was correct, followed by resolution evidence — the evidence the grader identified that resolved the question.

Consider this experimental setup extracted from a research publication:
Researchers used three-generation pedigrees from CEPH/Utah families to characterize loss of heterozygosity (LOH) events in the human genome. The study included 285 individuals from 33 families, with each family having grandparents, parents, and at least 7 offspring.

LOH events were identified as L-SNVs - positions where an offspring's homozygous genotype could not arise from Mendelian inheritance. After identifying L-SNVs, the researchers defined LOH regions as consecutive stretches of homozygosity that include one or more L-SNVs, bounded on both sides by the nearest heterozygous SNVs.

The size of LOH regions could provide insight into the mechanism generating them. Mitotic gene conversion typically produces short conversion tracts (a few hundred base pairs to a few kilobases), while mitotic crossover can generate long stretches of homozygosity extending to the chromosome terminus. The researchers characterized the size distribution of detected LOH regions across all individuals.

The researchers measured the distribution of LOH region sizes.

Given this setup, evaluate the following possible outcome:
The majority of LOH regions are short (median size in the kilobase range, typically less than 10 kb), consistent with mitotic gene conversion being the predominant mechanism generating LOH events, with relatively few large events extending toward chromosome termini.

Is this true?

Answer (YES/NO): YES